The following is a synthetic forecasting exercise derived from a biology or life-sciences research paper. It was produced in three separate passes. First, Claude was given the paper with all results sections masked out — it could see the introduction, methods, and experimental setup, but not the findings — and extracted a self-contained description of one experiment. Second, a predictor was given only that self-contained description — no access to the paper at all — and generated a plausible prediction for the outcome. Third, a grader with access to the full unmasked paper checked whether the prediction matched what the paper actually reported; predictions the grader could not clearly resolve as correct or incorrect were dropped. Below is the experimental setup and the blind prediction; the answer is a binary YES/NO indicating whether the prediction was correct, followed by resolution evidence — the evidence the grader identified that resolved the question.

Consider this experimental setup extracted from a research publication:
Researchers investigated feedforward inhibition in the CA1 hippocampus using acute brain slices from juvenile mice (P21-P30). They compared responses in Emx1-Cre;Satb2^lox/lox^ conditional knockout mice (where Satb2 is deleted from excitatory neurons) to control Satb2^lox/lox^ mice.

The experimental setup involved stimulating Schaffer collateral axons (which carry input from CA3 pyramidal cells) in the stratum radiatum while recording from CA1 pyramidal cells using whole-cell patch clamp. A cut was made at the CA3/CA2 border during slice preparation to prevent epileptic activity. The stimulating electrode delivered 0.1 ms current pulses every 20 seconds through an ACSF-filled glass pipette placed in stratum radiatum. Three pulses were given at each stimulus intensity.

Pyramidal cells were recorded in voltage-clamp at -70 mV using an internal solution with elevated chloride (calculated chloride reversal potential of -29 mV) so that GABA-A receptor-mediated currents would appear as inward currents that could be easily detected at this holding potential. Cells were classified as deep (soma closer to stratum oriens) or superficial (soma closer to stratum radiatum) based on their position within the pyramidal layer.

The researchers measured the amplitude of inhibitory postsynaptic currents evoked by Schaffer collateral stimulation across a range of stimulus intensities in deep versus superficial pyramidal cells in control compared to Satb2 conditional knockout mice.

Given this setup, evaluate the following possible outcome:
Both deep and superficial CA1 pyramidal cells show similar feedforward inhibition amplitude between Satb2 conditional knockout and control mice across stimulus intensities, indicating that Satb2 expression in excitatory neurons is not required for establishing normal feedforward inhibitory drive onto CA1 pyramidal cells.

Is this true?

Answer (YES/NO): NO